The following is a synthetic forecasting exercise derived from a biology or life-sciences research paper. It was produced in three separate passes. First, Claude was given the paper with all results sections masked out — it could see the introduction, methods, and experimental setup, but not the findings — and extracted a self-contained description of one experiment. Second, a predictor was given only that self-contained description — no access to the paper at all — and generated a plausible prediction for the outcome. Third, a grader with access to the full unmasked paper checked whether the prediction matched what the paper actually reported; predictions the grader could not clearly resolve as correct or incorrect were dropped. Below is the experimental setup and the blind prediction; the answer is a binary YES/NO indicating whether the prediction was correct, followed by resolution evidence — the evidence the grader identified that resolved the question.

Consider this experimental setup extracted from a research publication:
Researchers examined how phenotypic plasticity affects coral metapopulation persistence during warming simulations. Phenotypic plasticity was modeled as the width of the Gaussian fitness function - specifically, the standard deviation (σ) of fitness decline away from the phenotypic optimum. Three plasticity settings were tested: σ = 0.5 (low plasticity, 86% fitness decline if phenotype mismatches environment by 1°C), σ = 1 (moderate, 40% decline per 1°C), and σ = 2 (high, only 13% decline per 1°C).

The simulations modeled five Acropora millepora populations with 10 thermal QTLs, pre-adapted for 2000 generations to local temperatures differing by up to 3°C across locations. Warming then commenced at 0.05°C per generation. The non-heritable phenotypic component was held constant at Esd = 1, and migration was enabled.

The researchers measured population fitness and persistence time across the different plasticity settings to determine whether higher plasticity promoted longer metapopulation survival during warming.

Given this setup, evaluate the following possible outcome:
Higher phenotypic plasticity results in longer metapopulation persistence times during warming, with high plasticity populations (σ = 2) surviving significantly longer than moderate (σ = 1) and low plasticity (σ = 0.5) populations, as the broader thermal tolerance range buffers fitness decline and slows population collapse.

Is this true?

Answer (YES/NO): YES